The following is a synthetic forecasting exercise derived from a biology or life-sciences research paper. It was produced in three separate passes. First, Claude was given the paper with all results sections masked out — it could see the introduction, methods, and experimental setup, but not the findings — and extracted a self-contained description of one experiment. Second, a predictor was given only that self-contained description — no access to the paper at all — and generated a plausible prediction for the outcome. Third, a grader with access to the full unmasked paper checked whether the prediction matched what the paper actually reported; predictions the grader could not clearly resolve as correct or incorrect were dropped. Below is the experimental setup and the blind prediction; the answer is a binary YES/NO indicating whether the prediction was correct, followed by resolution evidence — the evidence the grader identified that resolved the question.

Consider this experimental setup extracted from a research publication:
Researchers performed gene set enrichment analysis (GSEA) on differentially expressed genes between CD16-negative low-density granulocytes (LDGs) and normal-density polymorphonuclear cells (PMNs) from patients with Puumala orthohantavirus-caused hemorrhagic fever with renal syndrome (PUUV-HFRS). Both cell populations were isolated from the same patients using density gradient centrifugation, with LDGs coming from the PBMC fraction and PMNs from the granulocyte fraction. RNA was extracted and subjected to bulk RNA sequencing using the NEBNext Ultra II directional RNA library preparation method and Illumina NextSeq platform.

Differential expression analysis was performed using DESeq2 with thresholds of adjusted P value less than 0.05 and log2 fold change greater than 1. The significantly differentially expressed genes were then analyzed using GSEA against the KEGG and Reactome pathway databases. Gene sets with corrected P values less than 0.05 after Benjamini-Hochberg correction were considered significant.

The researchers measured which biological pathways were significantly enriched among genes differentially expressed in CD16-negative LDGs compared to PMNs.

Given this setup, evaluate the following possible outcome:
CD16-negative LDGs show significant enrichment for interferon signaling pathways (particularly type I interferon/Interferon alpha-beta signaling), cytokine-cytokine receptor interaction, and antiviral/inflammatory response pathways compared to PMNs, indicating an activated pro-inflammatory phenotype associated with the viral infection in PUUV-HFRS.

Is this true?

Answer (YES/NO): NO